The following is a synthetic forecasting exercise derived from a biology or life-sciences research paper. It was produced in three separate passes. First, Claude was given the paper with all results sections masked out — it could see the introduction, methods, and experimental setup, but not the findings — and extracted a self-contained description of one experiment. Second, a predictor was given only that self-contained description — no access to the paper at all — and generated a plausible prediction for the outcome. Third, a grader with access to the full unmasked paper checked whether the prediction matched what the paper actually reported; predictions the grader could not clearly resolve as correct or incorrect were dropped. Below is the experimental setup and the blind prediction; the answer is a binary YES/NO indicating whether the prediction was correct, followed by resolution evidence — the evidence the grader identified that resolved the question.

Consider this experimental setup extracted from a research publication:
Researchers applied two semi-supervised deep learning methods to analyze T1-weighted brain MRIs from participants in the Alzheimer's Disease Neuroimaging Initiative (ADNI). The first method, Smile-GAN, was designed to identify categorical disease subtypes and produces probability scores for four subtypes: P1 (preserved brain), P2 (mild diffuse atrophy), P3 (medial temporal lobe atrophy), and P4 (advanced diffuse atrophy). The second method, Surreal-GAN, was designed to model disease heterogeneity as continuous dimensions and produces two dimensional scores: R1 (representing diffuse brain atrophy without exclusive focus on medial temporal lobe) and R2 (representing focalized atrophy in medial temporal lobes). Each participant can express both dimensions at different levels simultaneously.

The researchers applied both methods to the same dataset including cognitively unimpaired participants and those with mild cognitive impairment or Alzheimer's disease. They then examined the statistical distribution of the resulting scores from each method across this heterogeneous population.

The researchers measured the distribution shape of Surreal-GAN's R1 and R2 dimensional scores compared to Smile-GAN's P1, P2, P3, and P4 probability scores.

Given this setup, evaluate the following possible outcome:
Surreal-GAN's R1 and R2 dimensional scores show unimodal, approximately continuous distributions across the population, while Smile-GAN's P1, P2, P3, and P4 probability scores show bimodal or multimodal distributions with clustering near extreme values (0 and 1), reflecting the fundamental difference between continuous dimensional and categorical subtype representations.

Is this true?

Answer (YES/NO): YES